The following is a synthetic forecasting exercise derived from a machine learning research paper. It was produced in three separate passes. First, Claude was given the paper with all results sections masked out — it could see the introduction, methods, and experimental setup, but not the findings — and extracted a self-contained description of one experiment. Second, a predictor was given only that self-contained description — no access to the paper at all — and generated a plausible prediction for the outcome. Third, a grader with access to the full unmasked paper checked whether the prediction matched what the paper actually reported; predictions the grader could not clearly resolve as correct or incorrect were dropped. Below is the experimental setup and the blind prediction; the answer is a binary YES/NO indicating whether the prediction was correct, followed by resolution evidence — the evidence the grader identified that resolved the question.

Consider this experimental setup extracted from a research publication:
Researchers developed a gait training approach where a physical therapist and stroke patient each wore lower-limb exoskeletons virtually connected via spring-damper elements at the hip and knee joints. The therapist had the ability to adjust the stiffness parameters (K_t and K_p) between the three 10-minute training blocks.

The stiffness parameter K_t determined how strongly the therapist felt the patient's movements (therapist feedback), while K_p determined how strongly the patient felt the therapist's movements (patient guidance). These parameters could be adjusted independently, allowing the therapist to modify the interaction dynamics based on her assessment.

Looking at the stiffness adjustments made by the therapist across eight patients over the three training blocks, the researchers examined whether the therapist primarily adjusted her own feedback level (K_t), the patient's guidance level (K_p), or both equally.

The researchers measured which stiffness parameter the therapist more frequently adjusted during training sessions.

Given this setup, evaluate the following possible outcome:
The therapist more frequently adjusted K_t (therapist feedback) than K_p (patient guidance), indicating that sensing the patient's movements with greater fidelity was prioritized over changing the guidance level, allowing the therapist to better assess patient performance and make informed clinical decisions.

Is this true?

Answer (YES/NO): YES